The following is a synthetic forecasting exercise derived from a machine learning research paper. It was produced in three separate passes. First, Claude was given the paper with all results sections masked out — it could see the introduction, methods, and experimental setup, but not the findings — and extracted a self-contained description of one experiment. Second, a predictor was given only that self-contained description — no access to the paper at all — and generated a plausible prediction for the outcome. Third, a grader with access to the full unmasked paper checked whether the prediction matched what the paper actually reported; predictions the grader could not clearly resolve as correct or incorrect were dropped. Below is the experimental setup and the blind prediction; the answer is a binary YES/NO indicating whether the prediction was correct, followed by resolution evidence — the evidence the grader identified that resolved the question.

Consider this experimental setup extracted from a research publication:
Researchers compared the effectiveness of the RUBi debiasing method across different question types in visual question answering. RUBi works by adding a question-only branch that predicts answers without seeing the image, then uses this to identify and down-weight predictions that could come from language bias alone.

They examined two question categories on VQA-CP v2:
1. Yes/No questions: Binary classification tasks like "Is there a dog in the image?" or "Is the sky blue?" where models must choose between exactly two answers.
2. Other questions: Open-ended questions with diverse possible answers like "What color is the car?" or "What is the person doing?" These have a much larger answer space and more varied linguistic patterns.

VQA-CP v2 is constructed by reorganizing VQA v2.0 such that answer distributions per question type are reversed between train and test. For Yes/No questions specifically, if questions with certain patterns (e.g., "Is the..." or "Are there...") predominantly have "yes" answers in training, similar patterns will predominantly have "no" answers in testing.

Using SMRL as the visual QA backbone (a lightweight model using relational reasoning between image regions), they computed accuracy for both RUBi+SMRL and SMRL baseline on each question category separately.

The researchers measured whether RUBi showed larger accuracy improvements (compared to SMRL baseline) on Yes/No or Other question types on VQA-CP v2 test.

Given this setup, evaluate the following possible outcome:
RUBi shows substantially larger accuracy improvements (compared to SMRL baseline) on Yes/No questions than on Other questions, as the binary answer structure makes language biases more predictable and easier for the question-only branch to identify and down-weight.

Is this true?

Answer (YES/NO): YES